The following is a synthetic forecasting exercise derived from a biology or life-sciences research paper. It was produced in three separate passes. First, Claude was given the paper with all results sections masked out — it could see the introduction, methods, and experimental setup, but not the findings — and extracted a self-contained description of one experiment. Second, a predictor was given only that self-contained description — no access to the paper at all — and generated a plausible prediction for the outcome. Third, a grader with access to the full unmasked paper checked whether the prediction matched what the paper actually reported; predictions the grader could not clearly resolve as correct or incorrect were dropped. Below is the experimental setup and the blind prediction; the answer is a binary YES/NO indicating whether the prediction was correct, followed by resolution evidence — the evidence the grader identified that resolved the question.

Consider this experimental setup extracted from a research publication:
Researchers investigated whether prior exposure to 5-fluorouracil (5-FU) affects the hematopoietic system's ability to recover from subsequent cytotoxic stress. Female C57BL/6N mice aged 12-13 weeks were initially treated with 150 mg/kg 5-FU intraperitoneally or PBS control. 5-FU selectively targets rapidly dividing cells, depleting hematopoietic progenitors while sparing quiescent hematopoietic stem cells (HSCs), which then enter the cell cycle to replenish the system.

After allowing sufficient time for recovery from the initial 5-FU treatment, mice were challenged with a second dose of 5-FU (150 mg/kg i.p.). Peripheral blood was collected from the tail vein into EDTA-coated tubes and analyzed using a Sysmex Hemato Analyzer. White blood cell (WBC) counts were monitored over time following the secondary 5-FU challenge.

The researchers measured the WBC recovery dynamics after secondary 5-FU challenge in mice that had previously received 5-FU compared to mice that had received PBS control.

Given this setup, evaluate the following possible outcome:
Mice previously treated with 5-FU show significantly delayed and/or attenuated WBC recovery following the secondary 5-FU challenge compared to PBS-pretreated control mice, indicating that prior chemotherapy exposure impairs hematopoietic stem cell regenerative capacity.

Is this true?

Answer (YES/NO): NO